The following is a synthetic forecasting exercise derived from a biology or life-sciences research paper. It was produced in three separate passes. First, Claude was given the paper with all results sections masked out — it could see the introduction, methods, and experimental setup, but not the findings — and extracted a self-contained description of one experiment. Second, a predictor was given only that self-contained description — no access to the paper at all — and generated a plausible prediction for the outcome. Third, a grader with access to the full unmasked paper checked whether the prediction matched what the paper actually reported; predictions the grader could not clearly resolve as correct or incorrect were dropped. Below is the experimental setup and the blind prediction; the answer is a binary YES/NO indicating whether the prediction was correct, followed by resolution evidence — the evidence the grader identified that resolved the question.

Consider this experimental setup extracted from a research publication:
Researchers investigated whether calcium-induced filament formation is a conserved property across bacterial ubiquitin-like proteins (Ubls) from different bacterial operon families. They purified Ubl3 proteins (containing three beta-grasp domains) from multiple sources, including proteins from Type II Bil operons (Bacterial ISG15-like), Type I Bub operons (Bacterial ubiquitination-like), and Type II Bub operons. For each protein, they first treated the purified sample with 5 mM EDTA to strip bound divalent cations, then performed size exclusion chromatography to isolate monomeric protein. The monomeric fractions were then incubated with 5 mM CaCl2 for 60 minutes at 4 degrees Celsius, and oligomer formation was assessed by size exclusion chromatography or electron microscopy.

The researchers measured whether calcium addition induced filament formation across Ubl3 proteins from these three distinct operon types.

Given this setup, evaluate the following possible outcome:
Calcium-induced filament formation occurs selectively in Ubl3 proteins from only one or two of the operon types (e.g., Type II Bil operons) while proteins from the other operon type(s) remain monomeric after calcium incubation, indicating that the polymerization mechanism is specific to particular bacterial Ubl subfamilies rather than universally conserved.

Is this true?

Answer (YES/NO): NO